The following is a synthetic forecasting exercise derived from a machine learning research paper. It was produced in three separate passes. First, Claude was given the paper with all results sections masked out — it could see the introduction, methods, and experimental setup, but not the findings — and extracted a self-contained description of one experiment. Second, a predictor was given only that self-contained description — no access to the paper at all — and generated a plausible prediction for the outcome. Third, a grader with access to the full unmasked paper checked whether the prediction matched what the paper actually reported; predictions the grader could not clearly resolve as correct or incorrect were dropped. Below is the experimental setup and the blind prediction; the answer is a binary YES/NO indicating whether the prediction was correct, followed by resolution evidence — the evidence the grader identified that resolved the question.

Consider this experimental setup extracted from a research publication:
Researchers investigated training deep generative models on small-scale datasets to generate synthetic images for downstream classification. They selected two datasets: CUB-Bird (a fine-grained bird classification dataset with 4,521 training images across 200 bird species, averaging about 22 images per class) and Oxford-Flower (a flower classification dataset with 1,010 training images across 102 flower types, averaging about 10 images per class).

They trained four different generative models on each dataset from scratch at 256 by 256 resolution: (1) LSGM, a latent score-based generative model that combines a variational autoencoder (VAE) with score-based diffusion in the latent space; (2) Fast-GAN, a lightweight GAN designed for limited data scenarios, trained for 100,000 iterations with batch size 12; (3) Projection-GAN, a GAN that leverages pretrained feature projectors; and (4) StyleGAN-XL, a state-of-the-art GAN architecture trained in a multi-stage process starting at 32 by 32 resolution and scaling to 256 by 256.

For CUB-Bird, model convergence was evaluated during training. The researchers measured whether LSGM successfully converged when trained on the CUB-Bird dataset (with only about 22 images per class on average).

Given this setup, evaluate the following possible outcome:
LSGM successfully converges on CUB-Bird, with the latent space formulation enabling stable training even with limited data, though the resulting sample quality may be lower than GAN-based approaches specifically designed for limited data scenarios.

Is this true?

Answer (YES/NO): NO